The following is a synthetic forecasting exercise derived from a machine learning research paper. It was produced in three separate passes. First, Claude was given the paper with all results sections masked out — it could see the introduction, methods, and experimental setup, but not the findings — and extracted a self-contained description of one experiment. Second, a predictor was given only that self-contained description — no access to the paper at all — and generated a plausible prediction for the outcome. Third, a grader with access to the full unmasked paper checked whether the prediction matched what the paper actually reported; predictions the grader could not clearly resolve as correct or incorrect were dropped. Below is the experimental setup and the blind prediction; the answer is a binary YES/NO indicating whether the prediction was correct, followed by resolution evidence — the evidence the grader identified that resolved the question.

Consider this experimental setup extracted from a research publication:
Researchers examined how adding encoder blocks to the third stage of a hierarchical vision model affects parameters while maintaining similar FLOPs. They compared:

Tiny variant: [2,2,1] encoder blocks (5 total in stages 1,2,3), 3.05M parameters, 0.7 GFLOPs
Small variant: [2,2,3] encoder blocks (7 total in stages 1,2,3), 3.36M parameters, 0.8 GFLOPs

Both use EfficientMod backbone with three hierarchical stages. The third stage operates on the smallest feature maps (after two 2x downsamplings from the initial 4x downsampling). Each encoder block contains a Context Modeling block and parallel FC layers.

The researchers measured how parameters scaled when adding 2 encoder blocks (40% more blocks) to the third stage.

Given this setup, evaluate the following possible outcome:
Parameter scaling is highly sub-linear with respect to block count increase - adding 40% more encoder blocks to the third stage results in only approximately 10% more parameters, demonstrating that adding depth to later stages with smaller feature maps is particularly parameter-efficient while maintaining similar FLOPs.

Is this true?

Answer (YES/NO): YES